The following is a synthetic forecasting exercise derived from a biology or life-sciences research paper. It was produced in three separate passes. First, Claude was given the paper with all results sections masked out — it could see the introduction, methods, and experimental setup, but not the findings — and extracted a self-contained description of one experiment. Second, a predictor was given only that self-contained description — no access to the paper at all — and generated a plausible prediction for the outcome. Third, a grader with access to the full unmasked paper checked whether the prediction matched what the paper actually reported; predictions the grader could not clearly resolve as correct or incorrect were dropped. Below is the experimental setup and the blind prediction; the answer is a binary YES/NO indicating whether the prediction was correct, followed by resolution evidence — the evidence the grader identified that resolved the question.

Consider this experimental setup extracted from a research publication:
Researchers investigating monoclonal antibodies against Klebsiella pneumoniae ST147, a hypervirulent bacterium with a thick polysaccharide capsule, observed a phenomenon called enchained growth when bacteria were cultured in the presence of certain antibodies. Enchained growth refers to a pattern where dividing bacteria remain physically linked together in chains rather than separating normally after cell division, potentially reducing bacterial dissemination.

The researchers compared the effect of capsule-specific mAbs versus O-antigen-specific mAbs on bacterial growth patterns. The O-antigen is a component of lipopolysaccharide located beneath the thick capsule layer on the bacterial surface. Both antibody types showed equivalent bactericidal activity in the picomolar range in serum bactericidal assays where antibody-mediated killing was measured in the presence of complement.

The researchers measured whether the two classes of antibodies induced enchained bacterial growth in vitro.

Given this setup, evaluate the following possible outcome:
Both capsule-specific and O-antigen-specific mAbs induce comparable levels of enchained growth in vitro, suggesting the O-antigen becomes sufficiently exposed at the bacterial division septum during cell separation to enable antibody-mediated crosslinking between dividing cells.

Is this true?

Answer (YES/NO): NO